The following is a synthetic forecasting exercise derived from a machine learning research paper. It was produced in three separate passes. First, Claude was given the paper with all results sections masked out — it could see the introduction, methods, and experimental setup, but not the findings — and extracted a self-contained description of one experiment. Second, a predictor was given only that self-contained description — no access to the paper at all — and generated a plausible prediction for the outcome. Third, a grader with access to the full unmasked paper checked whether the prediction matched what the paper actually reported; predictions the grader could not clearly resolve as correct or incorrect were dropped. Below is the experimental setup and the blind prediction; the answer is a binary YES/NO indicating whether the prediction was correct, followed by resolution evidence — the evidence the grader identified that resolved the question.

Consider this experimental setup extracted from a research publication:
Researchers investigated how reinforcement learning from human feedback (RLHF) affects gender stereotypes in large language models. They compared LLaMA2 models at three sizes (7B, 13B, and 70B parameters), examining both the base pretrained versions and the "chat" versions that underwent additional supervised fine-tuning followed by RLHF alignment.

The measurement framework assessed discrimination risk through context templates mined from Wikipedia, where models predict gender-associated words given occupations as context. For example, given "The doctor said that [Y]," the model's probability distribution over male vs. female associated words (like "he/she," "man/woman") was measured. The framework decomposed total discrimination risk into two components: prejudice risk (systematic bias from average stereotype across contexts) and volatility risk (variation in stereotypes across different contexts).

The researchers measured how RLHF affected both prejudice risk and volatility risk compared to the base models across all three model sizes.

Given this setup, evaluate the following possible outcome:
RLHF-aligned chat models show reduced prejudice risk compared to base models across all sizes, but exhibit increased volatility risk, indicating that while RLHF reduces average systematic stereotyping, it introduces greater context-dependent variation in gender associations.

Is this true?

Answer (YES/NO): YES